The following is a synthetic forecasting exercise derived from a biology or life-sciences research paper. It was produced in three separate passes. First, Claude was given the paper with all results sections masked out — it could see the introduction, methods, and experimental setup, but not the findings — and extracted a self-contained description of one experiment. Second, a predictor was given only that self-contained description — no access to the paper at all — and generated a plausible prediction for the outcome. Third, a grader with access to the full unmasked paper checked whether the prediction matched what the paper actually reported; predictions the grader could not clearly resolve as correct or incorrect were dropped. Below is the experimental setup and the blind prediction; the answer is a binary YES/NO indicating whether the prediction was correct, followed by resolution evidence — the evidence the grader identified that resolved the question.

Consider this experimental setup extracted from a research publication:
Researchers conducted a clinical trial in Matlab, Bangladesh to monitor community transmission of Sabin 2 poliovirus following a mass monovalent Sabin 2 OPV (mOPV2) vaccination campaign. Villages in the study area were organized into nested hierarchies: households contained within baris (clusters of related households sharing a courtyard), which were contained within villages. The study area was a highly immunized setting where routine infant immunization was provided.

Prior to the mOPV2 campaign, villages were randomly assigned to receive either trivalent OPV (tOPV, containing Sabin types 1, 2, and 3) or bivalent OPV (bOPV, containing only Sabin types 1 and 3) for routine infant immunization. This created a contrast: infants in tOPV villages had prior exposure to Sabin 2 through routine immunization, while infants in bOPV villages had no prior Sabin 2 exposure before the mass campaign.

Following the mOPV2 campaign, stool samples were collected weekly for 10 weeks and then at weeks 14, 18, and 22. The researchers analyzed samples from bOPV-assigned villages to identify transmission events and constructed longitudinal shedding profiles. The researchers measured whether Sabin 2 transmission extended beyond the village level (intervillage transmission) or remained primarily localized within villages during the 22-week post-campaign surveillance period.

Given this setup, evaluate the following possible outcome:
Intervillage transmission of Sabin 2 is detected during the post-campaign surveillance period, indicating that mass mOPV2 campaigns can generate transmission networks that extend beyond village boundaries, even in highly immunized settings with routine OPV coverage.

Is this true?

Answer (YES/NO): YES